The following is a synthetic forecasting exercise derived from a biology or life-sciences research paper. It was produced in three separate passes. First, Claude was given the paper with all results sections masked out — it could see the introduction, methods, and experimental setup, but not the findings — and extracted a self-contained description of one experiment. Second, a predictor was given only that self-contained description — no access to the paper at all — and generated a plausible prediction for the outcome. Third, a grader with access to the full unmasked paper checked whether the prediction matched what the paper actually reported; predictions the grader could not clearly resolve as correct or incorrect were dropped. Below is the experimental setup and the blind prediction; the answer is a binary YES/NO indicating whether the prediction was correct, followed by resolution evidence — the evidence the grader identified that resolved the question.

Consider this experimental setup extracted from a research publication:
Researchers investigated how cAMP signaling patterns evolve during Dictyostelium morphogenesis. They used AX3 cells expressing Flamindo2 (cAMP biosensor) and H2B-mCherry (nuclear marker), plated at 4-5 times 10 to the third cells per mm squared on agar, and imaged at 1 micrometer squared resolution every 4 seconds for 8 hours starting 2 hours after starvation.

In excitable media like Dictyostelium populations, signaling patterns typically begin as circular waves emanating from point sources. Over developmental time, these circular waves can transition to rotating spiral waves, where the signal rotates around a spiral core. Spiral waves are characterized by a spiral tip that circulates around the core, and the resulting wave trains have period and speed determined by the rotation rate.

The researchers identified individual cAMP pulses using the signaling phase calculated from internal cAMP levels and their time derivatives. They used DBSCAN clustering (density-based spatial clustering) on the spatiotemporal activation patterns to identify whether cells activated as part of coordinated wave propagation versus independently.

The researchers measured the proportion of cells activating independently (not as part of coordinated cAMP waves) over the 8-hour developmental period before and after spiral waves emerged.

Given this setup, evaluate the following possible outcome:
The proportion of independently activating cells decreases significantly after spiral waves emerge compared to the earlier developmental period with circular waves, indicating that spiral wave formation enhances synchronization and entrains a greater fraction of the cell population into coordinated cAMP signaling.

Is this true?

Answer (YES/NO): YES